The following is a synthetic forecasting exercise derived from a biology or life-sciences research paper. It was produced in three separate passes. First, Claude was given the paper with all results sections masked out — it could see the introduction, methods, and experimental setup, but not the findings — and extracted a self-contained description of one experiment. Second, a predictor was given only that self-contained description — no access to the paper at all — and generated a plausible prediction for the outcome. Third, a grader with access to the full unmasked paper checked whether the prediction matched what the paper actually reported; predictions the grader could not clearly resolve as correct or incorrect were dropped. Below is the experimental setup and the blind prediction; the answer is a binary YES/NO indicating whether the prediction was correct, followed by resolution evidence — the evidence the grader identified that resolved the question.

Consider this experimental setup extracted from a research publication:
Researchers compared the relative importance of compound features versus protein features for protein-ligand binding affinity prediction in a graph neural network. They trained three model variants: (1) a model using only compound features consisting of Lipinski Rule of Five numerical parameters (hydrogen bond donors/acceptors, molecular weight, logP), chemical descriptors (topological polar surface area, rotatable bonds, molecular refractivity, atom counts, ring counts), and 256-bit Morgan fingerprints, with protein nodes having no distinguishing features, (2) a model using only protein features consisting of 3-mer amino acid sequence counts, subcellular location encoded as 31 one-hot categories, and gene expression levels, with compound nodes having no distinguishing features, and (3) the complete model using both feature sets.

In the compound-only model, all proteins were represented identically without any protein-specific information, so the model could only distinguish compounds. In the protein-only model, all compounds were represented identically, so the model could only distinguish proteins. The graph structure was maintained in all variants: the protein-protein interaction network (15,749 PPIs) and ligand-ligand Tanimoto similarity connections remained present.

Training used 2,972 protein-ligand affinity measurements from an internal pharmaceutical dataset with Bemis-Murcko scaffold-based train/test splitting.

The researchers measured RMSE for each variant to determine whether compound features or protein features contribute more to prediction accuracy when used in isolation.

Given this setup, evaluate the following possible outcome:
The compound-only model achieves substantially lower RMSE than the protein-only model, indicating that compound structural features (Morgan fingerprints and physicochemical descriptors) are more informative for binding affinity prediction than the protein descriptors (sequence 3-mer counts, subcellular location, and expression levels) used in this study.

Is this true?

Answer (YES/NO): NO